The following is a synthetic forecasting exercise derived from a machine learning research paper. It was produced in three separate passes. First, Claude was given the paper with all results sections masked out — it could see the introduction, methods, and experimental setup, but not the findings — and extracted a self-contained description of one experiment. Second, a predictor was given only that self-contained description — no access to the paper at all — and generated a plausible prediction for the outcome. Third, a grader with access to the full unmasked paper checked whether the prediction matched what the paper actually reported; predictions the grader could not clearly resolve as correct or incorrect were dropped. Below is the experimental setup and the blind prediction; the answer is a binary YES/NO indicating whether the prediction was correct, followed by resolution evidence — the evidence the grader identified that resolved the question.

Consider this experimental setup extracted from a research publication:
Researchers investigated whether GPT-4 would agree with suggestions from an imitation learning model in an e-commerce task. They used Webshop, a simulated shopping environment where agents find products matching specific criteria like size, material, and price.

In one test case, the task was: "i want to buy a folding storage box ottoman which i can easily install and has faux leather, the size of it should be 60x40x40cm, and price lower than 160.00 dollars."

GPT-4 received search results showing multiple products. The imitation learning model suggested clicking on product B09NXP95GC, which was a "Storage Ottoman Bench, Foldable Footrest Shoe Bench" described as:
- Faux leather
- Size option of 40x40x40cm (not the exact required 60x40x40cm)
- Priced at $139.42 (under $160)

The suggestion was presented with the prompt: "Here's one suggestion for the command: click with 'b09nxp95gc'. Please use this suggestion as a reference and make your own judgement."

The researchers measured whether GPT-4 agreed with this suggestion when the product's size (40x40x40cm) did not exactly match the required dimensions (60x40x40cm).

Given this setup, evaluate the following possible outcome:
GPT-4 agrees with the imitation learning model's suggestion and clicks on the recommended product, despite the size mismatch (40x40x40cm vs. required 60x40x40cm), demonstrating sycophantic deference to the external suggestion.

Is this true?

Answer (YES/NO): YES